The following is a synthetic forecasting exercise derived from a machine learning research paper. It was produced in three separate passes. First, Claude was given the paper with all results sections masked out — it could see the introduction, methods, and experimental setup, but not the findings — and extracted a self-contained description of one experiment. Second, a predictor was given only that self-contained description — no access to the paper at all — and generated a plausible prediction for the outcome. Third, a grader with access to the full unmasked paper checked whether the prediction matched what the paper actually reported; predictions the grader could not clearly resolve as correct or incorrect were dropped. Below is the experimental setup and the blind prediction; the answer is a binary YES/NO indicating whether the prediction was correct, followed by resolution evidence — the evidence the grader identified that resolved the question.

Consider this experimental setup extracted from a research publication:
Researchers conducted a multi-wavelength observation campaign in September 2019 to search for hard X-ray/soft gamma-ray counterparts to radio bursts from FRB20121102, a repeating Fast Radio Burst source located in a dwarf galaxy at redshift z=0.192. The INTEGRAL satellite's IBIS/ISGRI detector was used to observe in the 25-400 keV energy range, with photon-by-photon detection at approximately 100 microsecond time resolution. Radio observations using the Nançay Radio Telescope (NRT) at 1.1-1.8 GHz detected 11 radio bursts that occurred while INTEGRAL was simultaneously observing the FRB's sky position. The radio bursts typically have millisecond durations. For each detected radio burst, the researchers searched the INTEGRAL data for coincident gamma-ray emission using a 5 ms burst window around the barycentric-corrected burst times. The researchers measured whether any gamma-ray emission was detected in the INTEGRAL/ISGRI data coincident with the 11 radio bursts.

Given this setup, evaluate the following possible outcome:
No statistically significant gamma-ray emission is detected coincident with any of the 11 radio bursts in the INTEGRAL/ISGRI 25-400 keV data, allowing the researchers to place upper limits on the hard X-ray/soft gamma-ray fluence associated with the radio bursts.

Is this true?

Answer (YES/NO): YES